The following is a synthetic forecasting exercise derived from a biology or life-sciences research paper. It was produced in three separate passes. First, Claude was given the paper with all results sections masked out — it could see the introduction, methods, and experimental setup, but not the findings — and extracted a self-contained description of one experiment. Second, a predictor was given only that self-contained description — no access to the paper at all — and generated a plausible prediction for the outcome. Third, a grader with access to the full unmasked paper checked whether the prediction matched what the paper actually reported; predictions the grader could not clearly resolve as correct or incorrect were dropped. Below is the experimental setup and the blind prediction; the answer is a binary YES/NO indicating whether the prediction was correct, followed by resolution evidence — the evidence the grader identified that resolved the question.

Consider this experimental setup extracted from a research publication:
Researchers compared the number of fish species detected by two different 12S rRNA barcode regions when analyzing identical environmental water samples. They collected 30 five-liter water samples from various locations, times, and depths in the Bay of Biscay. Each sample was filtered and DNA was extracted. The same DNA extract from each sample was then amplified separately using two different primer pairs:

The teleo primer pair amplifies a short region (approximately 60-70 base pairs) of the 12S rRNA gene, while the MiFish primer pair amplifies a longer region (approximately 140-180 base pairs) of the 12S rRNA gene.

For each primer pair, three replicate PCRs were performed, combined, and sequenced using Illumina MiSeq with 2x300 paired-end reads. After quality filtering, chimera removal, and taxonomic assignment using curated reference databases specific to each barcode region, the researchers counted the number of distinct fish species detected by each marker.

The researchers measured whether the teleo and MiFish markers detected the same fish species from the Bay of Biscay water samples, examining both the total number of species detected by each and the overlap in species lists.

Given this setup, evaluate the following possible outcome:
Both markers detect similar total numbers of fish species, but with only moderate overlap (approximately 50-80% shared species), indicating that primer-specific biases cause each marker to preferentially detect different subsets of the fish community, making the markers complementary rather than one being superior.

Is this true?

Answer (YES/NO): NO